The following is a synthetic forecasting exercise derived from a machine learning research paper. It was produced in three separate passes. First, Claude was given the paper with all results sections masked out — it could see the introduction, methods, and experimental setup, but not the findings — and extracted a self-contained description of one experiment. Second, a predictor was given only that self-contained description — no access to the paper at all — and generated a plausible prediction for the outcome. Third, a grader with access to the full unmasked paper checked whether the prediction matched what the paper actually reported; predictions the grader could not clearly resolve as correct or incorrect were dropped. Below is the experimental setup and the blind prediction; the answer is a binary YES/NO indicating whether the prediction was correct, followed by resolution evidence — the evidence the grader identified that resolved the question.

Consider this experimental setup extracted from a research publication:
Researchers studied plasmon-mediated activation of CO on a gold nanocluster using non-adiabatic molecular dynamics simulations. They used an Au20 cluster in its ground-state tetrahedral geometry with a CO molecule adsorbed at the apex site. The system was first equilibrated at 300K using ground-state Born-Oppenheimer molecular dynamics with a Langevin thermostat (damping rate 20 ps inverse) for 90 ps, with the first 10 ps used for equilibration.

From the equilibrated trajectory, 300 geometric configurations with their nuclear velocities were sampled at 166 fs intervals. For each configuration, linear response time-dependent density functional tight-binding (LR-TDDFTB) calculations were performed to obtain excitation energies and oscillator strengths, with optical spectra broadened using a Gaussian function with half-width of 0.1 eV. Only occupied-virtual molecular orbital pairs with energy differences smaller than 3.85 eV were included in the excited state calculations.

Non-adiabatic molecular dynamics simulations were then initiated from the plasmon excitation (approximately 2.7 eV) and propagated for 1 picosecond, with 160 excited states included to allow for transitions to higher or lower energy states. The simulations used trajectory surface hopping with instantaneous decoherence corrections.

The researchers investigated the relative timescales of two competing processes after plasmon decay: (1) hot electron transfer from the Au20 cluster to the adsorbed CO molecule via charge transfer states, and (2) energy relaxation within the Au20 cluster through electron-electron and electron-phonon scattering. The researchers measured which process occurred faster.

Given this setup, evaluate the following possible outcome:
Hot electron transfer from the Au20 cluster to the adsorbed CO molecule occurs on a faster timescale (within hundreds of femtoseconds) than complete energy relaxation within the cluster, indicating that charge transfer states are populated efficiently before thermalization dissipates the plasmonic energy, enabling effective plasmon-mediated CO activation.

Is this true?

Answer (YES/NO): YES